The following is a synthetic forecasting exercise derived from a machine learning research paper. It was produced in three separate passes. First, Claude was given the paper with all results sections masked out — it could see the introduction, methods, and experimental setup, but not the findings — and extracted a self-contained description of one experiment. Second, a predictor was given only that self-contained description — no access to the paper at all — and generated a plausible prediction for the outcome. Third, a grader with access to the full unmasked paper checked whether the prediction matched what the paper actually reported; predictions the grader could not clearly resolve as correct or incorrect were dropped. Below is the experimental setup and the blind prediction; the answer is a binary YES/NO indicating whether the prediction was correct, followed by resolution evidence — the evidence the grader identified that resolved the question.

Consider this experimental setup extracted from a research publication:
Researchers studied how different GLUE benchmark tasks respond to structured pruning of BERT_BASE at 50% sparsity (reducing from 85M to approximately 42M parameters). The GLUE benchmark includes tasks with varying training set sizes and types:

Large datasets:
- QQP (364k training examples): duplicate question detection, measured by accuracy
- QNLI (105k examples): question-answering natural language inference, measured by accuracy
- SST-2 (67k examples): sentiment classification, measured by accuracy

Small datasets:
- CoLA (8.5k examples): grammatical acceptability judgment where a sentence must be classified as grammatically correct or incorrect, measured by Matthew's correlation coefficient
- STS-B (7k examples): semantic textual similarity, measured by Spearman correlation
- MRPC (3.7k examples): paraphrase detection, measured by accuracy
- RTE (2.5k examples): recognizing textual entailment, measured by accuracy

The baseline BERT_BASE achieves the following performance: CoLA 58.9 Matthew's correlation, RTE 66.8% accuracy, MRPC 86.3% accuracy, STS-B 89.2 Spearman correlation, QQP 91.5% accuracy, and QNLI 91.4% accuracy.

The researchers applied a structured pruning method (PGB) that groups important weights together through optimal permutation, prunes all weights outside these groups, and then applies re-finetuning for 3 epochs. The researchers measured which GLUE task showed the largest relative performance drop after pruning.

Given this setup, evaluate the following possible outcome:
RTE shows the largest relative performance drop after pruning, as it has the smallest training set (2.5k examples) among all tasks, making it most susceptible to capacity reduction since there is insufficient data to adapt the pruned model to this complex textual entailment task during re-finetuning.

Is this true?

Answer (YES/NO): NO